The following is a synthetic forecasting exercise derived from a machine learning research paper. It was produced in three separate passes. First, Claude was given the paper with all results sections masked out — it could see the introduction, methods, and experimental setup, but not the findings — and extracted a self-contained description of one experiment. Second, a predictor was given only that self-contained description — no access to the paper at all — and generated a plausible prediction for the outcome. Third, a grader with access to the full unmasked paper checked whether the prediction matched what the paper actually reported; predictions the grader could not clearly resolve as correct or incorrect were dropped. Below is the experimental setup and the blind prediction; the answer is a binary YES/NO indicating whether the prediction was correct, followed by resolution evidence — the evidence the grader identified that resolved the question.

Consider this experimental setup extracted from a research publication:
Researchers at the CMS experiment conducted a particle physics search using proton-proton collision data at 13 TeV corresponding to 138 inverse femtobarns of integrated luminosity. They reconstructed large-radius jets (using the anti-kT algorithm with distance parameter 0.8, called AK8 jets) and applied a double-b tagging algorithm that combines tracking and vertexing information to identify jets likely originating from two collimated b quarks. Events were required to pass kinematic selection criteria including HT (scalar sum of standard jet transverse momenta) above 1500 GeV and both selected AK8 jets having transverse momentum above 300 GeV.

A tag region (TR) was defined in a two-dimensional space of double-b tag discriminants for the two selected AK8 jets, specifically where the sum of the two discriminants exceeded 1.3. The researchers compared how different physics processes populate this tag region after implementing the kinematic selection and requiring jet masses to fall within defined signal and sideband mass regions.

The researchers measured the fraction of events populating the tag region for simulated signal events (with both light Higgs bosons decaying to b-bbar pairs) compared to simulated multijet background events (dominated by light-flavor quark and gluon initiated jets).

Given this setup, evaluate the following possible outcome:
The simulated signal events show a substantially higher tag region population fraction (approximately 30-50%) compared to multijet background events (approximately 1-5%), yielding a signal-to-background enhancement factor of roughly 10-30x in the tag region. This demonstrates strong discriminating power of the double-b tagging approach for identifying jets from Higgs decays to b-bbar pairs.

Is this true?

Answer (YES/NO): NO